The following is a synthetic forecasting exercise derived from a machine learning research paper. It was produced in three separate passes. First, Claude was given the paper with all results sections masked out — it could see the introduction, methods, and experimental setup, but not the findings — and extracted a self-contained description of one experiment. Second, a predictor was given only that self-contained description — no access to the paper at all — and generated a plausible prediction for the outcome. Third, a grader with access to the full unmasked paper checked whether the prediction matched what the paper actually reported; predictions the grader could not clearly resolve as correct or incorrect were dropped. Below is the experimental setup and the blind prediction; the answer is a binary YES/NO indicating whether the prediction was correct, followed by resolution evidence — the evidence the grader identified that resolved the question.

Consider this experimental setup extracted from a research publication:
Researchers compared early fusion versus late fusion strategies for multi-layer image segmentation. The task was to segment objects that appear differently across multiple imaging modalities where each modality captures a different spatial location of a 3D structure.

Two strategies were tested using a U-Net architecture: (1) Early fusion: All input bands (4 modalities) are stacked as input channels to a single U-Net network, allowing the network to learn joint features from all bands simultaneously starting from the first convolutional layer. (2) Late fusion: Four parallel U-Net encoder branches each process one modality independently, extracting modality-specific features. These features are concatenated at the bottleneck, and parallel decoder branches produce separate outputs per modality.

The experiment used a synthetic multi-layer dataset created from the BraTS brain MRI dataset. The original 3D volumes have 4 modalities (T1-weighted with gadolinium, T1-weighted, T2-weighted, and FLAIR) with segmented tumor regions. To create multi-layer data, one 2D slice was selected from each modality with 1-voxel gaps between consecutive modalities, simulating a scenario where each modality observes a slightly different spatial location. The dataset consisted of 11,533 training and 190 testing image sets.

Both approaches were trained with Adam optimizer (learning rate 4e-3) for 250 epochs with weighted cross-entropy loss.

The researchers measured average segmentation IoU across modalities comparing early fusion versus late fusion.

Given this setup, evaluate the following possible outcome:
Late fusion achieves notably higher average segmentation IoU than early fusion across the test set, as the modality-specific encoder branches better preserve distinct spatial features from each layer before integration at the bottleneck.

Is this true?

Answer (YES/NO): NO